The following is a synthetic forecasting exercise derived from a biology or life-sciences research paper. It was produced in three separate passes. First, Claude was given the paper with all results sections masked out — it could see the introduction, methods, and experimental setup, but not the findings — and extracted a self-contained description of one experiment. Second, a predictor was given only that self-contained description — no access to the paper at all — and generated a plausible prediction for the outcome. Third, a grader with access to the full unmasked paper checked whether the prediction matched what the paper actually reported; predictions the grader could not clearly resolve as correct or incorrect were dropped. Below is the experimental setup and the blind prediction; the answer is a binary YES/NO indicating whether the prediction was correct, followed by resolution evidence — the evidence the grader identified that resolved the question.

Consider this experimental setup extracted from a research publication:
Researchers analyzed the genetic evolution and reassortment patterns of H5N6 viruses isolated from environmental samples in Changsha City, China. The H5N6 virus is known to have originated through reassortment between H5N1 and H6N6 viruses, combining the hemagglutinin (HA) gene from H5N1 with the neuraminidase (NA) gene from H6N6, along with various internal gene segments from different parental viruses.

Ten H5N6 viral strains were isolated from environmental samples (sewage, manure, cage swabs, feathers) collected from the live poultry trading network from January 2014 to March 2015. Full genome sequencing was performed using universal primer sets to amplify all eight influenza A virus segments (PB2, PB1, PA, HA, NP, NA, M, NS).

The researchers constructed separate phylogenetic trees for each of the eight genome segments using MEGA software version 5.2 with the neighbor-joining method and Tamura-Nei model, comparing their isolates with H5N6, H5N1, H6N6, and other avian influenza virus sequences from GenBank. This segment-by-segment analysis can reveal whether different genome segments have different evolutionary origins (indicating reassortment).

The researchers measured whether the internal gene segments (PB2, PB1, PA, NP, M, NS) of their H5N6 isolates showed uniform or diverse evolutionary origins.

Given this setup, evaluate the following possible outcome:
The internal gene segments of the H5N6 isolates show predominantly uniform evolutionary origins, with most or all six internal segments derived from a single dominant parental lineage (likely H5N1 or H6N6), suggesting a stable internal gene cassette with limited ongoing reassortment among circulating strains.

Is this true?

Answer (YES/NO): NO